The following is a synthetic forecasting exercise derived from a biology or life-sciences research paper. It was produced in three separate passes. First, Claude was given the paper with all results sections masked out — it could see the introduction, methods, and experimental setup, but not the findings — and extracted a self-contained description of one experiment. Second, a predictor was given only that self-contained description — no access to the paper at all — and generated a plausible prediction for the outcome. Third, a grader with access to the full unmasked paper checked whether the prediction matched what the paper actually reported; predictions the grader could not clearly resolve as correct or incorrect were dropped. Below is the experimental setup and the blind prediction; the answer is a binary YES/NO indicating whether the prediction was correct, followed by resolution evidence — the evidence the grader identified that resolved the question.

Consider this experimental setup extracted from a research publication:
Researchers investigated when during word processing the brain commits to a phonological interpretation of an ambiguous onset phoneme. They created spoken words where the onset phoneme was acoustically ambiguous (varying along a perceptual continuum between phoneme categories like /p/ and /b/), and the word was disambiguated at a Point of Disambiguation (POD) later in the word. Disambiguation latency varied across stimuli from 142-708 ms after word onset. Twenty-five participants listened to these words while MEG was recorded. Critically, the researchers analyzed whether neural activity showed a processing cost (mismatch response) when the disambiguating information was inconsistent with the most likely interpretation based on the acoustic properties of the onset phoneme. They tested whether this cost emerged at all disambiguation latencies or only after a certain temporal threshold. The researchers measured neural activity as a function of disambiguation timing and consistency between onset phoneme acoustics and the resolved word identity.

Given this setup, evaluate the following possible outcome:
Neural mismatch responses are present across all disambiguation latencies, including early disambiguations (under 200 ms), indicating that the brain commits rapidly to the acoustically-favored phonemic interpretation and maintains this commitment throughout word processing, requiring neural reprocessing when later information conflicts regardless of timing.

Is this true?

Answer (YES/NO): NO